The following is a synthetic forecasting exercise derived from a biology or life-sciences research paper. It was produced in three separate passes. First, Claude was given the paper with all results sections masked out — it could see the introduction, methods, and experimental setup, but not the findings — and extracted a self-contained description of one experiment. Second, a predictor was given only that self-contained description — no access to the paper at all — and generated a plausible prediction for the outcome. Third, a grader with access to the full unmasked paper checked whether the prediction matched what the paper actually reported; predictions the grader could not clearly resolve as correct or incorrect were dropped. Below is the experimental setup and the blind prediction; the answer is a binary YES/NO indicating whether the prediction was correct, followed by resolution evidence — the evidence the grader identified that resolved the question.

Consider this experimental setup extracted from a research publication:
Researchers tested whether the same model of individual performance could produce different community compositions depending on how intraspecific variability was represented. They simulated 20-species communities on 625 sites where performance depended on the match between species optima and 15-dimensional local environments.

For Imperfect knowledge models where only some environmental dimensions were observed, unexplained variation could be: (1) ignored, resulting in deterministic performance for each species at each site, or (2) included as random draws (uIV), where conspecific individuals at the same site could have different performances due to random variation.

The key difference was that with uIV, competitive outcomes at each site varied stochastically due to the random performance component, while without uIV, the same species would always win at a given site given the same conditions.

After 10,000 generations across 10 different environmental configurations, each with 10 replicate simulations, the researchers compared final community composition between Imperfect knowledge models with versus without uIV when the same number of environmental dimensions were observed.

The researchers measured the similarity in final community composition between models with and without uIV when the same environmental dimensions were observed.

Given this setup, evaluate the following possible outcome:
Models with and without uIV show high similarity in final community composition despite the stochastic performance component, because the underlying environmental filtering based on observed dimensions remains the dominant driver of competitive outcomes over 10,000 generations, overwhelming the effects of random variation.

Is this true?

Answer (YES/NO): NO